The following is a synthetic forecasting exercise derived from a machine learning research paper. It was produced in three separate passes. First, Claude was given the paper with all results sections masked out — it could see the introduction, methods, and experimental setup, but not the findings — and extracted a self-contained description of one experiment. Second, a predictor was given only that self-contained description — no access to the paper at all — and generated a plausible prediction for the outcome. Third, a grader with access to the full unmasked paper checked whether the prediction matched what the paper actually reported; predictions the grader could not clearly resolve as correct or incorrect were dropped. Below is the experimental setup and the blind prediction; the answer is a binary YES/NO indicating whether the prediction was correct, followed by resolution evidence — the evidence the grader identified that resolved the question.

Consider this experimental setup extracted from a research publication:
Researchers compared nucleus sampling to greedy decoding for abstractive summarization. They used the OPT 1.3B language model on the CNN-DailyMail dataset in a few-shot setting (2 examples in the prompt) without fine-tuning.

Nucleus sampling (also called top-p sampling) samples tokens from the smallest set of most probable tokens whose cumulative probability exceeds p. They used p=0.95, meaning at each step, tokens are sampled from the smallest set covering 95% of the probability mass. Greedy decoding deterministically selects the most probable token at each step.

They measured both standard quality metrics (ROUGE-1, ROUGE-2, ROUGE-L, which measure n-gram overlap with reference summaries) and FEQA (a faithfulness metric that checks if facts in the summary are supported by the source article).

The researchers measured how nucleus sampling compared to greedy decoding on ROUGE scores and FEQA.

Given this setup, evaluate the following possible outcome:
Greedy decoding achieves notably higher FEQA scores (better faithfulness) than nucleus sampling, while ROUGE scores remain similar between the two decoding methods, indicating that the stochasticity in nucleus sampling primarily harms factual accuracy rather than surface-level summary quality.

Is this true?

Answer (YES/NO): NO